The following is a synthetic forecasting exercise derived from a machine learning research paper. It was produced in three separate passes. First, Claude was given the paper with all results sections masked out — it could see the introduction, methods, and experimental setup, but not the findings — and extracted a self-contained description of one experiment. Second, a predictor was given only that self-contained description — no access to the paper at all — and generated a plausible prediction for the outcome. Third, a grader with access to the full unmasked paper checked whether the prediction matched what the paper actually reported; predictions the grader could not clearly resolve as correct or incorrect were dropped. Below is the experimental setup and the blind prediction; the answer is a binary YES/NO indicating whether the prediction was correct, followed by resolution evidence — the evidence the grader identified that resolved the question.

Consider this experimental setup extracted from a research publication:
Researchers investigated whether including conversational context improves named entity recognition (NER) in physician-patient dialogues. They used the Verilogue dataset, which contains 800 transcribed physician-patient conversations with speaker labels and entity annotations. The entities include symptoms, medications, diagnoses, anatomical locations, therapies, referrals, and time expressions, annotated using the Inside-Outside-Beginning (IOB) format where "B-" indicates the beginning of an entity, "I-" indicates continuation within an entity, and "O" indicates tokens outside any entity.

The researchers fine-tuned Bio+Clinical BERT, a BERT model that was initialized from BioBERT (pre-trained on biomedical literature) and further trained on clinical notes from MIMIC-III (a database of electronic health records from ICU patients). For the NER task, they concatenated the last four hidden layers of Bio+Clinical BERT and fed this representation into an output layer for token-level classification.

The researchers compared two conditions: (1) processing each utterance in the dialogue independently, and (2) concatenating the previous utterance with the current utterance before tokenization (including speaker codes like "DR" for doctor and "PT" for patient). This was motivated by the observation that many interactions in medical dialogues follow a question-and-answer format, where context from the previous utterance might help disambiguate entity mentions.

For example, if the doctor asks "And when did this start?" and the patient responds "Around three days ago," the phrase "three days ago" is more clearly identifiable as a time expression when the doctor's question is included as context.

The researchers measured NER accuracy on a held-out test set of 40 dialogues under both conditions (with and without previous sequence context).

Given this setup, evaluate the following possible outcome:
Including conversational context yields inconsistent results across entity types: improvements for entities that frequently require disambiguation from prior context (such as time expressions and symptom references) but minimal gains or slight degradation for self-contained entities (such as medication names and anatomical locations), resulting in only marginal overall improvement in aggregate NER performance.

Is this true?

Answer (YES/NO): NO